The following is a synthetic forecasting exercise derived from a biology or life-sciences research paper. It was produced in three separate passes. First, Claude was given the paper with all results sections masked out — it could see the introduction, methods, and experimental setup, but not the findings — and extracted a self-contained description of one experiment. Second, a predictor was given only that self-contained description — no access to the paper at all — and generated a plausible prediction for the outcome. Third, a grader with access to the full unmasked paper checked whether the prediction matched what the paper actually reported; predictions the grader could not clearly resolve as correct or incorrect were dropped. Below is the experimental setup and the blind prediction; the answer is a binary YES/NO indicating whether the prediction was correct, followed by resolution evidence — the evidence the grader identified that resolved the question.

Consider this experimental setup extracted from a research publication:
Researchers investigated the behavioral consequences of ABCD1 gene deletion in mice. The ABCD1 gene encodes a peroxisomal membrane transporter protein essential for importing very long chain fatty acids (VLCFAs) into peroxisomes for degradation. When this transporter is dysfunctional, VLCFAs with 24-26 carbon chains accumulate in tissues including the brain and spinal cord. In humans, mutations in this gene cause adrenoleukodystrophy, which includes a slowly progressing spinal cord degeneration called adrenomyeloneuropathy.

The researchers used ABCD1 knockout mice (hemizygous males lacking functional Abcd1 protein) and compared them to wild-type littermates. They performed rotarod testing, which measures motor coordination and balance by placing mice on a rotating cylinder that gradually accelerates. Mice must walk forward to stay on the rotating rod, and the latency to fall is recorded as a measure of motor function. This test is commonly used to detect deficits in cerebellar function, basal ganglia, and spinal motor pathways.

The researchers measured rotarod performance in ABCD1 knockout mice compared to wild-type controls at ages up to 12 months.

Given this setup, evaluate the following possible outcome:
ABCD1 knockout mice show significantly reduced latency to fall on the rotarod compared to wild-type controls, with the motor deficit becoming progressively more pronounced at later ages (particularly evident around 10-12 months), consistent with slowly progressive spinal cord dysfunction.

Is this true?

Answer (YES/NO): NO